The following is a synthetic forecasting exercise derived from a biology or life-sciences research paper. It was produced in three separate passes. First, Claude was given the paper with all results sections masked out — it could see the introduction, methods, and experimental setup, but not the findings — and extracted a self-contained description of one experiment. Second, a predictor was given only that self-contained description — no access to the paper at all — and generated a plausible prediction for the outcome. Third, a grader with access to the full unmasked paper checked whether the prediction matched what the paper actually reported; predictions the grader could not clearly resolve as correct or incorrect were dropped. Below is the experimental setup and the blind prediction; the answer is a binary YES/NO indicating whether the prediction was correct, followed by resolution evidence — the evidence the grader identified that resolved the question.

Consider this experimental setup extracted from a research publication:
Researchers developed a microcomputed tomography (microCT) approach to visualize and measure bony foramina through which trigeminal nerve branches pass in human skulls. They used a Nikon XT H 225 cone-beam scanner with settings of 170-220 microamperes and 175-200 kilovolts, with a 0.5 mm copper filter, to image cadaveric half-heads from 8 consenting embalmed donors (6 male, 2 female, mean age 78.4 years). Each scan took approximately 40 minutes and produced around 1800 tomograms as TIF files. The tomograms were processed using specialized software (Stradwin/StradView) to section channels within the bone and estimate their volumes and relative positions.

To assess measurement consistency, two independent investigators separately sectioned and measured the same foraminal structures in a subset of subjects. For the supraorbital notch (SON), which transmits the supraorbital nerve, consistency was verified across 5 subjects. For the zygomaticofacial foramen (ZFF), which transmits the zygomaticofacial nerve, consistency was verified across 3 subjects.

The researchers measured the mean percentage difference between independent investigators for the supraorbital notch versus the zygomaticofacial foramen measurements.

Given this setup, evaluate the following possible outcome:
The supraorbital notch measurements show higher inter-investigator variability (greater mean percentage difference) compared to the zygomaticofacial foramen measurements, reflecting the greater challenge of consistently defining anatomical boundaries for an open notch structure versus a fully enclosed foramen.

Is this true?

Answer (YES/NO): YES